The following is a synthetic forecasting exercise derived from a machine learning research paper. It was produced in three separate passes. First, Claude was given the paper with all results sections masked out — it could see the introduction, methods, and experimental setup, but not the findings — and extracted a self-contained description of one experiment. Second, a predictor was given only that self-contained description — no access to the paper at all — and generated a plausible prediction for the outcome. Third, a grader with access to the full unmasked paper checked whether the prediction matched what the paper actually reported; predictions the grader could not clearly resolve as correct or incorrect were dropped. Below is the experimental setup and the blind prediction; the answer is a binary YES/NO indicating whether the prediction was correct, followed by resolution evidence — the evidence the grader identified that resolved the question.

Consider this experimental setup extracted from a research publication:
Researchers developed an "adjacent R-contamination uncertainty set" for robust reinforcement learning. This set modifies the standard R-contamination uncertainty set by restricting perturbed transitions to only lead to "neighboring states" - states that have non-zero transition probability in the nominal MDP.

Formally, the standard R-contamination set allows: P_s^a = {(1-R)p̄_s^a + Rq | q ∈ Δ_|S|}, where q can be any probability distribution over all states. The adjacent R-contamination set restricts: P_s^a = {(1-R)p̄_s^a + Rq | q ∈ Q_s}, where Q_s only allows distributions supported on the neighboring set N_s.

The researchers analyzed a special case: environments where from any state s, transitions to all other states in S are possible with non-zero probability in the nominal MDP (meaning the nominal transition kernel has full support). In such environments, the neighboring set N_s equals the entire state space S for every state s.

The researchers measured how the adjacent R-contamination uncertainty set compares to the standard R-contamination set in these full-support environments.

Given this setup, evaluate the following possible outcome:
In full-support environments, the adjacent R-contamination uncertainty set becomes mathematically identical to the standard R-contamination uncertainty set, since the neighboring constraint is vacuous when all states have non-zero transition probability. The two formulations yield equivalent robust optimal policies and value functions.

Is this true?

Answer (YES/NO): YES